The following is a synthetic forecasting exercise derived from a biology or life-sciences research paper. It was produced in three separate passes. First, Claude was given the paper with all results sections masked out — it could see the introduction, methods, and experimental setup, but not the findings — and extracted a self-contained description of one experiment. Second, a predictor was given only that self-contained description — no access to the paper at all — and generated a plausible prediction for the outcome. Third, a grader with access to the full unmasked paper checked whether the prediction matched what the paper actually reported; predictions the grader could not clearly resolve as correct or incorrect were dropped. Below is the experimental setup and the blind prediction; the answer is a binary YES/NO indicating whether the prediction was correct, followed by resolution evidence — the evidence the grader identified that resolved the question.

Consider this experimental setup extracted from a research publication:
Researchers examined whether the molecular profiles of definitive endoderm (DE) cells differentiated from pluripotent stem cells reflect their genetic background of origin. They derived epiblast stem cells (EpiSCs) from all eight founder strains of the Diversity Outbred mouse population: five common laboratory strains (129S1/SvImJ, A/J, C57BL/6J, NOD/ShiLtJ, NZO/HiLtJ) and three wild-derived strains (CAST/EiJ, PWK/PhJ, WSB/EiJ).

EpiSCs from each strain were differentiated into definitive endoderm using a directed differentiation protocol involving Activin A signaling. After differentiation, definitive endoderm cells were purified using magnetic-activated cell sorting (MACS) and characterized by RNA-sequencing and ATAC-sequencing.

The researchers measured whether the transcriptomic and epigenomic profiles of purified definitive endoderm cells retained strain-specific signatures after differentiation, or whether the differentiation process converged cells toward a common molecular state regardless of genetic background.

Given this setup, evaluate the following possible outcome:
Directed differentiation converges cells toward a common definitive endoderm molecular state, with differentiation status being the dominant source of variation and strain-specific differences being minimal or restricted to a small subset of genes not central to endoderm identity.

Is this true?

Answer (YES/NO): NO